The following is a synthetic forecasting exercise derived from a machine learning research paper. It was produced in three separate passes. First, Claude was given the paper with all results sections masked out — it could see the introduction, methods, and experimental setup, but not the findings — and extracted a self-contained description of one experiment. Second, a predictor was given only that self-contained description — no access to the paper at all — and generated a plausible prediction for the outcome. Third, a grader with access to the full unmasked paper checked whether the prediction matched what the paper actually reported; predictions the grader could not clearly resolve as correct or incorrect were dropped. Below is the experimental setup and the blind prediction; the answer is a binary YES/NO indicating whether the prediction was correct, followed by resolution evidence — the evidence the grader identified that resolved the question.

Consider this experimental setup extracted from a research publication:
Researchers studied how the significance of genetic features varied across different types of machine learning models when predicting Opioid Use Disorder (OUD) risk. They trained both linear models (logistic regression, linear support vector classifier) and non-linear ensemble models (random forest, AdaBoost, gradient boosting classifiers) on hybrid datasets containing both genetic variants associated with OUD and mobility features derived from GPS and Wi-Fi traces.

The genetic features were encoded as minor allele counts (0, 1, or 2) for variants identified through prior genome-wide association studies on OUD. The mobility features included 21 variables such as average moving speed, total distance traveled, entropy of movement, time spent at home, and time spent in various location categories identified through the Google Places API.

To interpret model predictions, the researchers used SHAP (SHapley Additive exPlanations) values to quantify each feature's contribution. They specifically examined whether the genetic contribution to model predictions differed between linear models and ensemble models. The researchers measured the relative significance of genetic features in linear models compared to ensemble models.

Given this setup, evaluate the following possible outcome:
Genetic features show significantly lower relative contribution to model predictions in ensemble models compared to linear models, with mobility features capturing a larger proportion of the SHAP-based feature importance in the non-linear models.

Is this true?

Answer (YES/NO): YES